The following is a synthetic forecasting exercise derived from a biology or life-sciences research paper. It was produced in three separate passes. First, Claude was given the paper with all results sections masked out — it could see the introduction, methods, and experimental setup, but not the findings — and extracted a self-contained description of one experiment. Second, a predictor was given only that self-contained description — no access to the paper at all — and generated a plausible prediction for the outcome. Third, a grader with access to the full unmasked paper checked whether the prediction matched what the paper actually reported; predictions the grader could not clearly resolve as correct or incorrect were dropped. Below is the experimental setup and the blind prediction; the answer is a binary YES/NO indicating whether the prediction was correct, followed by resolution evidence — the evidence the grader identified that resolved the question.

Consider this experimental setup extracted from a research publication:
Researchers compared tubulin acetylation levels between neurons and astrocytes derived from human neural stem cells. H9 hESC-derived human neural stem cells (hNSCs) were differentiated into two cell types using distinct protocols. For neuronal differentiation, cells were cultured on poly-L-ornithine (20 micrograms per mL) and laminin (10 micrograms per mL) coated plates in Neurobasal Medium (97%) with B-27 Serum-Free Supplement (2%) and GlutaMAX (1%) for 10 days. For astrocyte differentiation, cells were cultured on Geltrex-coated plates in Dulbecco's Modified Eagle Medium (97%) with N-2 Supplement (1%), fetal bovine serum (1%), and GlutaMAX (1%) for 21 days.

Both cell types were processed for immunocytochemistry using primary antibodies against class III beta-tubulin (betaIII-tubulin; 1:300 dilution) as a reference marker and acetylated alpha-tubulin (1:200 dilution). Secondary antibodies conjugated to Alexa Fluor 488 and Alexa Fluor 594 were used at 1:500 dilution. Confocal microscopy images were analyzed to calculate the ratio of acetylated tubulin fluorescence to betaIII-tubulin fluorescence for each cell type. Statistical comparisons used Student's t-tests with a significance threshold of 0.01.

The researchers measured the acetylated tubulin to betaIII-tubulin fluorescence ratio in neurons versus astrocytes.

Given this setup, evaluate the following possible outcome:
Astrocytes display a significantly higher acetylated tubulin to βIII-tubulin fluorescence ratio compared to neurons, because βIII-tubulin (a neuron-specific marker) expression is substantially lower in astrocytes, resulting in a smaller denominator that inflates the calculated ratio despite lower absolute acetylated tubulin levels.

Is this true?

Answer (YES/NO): NO